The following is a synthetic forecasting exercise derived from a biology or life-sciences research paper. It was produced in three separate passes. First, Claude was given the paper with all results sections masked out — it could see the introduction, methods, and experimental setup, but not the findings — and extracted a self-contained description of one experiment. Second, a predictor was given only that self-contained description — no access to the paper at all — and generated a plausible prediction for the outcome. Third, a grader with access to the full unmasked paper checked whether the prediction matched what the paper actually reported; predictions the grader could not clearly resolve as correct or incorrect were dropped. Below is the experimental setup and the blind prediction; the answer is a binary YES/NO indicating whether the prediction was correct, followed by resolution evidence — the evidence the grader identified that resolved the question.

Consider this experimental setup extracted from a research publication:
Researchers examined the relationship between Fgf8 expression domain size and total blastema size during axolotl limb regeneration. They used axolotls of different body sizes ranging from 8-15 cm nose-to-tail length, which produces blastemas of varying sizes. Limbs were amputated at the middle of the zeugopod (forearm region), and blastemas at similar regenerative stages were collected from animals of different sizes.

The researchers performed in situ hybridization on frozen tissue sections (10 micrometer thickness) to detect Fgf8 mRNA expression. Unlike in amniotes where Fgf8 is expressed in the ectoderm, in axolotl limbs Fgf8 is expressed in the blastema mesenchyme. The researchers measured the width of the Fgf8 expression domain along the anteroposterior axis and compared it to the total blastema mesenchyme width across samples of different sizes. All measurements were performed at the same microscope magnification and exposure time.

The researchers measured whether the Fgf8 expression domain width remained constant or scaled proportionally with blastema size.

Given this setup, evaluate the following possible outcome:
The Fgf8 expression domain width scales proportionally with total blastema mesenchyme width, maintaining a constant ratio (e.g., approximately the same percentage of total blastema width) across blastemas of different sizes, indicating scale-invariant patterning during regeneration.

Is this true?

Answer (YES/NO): YES